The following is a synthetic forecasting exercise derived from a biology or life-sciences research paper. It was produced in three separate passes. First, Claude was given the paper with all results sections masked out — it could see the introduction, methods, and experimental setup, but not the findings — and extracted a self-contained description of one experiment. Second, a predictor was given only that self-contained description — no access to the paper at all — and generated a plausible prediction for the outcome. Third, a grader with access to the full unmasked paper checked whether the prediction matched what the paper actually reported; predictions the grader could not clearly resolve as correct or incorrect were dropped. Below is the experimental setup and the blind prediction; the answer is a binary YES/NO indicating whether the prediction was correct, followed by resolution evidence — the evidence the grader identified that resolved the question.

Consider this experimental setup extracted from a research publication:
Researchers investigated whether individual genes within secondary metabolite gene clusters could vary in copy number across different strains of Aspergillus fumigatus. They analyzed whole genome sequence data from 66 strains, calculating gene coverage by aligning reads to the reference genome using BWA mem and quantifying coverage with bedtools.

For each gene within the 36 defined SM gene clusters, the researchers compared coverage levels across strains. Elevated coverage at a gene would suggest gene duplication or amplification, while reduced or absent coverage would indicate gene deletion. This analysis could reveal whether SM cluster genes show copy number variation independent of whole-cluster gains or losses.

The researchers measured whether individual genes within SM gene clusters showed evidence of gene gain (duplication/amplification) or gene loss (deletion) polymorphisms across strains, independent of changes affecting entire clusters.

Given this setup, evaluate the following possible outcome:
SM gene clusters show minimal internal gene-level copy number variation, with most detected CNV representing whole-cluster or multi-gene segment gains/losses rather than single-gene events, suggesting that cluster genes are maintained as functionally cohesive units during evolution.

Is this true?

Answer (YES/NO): NO